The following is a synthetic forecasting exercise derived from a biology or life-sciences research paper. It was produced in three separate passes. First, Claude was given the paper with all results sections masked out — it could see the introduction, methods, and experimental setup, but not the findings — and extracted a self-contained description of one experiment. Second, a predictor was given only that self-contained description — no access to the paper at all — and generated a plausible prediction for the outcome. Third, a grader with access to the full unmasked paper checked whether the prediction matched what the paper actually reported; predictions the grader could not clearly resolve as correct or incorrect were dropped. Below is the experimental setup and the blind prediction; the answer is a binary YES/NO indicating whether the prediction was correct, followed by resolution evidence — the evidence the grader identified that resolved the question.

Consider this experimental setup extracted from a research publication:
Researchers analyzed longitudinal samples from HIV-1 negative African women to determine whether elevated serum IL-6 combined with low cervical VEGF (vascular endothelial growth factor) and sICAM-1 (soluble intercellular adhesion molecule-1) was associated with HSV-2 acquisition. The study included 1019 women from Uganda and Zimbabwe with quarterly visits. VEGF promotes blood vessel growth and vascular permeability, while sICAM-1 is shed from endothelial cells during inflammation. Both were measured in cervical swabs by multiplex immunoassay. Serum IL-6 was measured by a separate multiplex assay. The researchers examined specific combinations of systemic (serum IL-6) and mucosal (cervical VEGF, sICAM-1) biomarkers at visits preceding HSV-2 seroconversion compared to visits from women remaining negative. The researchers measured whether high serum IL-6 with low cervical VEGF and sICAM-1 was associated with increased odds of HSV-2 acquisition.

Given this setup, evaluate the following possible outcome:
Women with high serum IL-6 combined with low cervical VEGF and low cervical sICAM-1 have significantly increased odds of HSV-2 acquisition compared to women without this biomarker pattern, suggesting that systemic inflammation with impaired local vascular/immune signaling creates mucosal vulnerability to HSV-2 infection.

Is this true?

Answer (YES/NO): YES